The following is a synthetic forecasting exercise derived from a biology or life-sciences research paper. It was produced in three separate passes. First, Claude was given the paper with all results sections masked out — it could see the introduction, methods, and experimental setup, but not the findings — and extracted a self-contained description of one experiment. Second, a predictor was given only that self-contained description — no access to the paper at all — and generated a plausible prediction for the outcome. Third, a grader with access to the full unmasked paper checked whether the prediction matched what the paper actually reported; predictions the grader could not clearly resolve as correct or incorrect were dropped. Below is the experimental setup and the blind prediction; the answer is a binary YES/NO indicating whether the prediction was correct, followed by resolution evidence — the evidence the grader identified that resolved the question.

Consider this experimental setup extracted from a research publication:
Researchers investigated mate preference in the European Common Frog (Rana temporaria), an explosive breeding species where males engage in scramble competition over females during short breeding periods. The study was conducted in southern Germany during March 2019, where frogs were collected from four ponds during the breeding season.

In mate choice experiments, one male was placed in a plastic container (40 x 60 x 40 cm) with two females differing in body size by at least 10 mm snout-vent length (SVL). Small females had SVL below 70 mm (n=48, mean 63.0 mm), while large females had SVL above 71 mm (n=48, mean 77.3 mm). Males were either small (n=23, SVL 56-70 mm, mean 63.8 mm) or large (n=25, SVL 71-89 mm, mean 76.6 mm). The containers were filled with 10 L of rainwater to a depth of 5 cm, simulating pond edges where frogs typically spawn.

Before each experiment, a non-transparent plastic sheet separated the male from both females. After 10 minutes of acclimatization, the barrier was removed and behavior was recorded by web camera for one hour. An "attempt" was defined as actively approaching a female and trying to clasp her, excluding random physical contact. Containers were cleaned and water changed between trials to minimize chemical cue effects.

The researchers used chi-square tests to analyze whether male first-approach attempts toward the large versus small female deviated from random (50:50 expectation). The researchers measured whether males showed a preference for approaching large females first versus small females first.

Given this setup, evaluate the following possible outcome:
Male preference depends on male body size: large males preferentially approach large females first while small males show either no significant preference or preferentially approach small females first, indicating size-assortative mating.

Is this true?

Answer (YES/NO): NO